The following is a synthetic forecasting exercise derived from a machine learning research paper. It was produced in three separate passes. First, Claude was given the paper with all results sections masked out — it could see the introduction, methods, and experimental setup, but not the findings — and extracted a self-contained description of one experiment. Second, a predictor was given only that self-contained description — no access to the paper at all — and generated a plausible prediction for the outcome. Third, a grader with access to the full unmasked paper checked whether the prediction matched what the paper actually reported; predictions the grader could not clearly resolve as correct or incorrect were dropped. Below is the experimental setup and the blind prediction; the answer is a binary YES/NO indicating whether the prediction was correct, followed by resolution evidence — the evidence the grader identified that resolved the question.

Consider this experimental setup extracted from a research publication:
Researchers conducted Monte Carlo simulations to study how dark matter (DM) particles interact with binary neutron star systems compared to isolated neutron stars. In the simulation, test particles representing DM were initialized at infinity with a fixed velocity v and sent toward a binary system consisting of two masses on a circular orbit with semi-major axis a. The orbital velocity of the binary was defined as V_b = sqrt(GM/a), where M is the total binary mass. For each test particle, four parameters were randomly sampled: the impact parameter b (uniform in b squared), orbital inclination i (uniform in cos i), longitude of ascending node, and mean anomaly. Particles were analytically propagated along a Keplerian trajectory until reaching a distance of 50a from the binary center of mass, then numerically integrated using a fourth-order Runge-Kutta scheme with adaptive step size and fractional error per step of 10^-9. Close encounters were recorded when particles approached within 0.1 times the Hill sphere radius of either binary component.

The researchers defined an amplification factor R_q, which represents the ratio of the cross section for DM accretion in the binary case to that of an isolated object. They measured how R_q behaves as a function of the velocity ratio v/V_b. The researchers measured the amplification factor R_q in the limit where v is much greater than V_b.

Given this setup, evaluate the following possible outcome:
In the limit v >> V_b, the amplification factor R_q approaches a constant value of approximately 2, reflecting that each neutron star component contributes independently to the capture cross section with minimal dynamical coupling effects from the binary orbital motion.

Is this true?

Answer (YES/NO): NO